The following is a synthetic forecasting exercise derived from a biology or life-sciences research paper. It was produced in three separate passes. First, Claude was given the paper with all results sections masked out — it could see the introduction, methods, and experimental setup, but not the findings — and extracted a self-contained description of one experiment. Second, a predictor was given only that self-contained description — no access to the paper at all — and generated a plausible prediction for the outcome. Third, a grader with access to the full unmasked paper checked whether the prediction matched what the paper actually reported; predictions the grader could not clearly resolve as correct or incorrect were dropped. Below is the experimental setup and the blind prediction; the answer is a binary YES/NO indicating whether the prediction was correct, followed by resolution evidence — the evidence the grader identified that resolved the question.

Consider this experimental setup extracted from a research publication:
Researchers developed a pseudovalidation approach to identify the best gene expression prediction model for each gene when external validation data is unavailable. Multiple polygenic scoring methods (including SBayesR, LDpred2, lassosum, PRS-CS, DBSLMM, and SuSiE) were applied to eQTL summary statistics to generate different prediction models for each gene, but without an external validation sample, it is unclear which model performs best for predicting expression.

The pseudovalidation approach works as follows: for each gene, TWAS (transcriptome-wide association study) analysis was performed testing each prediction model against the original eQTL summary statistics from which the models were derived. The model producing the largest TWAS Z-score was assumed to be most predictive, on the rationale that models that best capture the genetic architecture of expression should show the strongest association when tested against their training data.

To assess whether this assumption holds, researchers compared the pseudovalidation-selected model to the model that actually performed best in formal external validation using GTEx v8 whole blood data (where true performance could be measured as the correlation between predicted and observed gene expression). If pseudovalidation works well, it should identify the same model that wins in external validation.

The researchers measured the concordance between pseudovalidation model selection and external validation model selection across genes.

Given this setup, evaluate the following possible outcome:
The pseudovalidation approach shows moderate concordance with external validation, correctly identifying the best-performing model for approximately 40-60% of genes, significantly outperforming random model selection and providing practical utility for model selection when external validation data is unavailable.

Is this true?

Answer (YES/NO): NO